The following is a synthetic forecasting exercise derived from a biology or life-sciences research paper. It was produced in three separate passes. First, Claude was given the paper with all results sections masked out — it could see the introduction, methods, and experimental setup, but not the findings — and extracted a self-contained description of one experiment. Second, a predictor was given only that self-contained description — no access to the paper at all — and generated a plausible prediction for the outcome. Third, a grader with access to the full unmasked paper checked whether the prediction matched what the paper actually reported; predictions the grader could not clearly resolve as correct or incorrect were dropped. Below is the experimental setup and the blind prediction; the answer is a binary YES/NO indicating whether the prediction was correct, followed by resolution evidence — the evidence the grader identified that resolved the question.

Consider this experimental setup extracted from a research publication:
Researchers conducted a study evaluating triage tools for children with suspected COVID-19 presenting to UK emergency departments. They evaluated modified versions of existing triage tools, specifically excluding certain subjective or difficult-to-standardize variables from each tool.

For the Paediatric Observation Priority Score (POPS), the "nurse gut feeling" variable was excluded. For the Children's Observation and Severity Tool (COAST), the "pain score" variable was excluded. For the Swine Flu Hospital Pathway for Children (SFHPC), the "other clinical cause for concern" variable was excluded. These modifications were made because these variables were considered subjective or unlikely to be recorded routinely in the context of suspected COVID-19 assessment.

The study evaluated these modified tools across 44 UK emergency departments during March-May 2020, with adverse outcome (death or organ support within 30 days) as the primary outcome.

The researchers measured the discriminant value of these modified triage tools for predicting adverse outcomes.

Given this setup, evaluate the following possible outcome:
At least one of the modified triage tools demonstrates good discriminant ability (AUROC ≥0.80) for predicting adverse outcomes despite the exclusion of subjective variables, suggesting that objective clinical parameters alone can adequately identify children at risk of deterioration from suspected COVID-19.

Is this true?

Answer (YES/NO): YES